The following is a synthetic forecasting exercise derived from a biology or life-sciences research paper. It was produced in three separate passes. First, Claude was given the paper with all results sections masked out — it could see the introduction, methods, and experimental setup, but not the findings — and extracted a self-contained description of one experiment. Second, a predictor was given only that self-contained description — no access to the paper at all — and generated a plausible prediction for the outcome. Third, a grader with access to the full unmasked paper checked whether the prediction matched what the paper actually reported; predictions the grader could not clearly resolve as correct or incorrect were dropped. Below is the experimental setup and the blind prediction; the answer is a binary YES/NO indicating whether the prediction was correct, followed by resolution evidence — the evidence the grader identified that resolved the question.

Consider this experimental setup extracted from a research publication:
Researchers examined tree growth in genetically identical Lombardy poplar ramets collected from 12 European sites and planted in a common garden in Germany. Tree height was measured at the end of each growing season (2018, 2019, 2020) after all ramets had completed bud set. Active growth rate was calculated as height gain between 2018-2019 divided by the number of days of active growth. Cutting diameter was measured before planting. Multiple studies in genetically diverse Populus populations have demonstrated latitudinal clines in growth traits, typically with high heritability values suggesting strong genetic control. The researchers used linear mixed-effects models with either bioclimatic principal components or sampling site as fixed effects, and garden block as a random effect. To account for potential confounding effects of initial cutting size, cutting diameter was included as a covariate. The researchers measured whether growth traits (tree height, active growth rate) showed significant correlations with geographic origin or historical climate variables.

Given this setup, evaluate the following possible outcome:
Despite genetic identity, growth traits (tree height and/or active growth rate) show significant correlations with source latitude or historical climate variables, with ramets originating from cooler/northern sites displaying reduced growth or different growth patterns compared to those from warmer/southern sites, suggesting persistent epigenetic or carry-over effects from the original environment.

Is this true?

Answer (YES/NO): NO